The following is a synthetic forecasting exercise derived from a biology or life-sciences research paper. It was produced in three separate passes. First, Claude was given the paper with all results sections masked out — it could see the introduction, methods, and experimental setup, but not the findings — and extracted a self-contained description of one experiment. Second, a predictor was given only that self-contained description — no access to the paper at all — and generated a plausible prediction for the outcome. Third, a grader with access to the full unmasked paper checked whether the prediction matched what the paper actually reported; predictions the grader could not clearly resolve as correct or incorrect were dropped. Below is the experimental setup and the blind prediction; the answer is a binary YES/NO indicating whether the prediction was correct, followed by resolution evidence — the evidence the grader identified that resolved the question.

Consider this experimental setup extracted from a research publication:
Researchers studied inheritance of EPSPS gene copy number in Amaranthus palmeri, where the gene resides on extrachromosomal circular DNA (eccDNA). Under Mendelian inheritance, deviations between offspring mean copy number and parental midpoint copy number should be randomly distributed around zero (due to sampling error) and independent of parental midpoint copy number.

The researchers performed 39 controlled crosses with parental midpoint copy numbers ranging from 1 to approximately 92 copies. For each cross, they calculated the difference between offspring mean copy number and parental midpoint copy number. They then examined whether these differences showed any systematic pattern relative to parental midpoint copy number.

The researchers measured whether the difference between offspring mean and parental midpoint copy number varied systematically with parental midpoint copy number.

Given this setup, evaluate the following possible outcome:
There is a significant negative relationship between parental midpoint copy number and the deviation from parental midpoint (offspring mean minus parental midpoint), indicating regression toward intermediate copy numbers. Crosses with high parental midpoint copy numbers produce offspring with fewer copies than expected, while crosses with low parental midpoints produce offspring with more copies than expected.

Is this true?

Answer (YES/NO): NO